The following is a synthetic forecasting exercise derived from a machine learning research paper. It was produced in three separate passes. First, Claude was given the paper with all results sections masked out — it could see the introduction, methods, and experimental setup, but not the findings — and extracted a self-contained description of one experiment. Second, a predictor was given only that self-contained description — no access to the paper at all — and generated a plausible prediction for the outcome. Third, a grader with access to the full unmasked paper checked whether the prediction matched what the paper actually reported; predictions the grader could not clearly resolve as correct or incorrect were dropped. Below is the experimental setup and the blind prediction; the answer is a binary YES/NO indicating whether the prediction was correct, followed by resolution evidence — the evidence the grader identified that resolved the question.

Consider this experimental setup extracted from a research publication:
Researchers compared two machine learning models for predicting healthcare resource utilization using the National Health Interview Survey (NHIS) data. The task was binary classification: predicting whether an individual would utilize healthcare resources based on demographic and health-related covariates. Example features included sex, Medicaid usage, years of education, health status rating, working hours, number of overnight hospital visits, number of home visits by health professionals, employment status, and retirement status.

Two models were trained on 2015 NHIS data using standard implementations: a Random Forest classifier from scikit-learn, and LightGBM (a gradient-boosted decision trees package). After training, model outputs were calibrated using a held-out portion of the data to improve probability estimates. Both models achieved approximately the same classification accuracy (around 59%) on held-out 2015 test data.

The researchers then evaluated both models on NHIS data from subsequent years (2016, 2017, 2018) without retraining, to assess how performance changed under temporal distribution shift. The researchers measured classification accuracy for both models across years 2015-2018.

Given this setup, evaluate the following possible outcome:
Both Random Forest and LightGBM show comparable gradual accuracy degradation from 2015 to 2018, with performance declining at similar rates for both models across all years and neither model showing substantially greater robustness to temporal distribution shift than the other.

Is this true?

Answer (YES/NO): NO